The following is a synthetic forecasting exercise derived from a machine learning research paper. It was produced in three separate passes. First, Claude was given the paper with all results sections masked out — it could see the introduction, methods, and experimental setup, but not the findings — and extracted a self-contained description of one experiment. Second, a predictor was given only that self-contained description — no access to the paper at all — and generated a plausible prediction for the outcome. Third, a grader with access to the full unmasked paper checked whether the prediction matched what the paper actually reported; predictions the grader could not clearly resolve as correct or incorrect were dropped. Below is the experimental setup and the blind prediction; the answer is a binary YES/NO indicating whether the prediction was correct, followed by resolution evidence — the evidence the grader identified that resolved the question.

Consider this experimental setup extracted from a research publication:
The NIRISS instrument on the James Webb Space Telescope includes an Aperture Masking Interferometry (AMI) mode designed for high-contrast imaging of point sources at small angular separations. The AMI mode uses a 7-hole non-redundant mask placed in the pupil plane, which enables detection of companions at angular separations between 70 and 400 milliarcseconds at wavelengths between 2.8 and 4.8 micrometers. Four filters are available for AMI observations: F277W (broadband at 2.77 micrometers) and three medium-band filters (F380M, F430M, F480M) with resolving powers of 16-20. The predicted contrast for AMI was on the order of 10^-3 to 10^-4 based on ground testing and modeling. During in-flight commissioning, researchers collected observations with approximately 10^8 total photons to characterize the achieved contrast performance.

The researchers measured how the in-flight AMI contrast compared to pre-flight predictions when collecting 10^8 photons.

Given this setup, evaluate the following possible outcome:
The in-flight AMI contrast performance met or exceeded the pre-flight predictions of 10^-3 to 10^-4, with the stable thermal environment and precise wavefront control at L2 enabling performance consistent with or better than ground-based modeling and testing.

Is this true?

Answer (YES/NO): NO